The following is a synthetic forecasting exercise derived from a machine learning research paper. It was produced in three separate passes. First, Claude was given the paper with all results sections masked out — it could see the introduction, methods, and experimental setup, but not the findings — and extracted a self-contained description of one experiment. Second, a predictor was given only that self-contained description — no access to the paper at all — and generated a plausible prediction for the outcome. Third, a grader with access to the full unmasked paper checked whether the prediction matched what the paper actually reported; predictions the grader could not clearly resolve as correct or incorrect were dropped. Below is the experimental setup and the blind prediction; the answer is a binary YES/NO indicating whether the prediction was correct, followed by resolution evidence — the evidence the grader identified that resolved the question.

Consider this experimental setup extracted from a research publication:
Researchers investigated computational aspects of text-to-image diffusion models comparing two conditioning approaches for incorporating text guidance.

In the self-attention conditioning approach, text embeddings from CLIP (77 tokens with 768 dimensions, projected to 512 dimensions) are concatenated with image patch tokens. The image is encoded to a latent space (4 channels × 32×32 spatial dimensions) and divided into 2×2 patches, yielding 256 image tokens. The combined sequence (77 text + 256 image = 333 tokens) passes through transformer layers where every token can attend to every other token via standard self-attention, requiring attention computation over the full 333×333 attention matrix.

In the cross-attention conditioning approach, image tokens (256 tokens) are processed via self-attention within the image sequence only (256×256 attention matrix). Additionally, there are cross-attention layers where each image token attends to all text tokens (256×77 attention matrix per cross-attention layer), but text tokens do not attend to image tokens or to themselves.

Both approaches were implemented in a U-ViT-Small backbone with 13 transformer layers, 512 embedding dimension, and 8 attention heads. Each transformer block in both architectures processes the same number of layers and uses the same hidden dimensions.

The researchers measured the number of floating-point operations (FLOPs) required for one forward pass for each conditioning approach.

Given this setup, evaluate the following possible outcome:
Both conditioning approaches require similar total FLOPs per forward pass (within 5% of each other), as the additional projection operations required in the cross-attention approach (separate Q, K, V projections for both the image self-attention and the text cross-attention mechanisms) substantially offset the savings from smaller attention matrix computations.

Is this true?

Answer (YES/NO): NO